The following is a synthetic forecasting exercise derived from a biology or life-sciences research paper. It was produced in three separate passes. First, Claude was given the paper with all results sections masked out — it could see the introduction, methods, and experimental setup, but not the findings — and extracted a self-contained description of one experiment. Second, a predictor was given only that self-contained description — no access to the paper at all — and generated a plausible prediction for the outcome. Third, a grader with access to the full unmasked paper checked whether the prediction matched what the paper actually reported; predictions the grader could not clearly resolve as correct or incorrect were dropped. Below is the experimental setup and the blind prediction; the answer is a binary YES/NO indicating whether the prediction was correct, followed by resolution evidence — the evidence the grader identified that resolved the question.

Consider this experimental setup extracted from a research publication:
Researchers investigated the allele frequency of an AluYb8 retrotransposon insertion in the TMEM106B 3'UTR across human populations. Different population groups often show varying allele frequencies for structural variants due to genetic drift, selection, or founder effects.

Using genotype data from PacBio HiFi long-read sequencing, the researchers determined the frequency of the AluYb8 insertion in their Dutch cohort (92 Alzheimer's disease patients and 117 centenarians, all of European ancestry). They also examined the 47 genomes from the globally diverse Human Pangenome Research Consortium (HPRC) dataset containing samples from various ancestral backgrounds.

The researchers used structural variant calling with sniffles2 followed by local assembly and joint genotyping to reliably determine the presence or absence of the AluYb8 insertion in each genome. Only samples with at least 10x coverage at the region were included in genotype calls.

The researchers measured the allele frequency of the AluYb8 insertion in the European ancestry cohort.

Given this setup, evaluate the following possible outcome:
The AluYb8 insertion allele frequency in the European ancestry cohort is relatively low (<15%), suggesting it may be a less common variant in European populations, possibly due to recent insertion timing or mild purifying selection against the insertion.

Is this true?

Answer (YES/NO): NO